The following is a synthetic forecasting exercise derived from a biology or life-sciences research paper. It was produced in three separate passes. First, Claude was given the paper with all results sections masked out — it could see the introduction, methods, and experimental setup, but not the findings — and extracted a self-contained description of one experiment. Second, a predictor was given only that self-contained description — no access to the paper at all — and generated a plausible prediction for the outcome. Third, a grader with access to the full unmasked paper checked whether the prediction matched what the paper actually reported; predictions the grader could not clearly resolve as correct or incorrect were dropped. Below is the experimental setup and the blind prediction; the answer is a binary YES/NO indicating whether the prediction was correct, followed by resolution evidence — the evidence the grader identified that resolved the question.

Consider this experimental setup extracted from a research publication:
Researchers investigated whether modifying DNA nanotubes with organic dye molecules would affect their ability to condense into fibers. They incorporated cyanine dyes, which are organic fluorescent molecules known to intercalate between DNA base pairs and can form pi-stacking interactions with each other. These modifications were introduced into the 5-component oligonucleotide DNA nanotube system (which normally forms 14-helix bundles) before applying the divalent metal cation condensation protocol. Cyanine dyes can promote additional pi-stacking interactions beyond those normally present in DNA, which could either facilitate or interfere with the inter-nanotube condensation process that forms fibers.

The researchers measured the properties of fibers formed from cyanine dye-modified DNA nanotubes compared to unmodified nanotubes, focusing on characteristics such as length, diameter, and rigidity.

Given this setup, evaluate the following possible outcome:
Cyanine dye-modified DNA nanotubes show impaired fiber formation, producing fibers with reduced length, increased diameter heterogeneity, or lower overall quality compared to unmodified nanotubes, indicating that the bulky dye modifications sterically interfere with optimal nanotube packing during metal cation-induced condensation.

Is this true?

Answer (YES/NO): NO